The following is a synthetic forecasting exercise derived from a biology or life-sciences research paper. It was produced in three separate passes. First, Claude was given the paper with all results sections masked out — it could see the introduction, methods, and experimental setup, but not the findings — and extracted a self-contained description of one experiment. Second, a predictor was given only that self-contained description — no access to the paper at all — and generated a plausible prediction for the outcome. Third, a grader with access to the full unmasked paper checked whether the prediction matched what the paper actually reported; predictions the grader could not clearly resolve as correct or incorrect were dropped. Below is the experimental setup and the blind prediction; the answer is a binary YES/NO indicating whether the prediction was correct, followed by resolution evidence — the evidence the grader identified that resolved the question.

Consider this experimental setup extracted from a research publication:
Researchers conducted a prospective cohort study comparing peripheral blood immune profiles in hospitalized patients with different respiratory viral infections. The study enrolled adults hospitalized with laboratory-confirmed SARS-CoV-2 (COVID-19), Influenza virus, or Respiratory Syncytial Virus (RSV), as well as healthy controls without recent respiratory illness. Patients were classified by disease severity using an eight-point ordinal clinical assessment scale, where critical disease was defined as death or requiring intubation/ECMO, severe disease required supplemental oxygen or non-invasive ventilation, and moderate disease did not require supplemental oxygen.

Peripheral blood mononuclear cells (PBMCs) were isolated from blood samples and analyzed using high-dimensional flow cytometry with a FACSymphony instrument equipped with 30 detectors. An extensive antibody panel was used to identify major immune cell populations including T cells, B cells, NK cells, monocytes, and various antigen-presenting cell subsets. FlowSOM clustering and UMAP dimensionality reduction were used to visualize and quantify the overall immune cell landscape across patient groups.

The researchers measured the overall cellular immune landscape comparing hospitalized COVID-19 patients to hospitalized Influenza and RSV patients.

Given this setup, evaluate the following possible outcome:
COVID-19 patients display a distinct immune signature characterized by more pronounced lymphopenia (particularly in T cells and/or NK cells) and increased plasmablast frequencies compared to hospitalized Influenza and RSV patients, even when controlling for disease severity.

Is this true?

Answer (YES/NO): NO